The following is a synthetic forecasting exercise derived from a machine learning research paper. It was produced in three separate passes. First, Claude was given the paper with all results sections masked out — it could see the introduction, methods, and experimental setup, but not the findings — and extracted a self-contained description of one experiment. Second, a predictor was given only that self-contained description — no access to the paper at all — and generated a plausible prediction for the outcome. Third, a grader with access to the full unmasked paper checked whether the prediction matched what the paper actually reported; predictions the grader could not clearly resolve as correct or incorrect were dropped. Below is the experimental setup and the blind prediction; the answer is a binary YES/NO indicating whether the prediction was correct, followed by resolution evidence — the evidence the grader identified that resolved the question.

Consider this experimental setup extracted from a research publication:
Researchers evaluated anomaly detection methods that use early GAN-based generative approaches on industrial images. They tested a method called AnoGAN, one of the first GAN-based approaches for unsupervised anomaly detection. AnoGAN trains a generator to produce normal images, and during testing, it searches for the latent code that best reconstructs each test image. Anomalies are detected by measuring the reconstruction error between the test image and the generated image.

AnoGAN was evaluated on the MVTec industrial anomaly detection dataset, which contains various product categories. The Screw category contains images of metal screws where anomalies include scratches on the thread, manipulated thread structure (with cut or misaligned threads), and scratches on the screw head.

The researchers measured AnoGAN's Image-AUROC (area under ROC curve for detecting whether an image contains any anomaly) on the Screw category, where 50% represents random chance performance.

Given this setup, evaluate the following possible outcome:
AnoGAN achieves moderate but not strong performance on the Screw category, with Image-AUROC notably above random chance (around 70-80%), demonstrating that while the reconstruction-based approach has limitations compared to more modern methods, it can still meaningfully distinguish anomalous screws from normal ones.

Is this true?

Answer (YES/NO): NO